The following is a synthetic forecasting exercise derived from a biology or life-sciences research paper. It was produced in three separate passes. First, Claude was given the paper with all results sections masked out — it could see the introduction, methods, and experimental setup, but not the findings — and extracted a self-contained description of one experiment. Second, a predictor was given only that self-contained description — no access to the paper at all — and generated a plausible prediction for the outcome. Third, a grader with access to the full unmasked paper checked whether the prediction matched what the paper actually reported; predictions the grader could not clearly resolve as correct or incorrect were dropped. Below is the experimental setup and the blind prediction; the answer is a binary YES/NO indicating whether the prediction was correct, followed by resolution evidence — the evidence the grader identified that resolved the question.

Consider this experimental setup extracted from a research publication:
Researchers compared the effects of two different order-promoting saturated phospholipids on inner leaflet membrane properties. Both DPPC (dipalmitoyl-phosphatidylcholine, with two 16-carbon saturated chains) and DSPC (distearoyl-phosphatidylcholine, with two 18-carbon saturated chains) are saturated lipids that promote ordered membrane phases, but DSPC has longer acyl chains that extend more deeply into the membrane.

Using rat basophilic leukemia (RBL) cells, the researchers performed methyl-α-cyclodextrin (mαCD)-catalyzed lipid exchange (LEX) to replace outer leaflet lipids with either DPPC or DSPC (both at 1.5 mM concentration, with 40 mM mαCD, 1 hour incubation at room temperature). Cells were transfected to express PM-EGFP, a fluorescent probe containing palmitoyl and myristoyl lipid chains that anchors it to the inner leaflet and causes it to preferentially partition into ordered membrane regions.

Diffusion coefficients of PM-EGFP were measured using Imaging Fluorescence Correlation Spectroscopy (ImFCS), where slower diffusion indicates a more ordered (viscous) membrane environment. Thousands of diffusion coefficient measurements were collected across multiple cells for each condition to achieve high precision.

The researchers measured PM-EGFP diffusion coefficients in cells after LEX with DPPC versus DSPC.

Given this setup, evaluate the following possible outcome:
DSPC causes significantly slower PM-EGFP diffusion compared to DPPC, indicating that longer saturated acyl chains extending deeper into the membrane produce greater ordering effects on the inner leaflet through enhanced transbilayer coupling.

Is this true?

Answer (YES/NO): YES